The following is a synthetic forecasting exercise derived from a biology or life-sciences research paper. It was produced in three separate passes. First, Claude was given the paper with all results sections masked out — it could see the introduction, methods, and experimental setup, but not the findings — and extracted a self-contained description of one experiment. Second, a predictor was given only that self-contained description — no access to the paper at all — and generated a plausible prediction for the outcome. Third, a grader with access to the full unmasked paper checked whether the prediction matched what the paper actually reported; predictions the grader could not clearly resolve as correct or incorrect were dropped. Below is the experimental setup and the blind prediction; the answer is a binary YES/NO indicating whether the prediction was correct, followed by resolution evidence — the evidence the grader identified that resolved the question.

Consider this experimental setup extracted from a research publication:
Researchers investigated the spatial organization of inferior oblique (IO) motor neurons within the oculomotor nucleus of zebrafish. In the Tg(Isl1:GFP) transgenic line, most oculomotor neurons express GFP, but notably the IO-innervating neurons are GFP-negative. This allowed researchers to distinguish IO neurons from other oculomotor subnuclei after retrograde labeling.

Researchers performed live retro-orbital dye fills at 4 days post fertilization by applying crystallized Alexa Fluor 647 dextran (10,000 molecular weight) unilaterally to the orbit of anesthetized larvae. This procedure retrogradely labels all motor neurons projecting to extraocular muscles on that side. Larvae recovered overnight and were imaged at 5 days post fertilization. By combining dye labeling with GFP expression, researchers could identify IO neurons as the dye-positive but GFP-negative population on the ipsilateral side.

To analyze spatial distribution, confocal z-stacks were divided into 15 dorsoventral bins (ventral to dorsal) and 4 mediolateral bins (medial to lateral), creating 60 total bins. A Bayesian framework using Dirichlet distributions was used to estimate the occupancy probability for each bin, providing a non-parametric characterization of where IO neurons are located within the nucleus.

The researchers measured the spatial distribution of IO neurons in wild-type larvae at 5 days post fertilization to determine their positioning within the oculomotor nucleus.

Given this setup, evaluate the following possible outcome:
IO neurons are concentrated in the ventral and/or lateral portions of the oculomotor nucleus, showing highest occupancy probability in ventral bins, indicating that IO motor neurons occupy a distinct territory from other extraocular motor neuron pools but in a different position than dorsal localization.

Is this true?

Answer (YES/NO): NO